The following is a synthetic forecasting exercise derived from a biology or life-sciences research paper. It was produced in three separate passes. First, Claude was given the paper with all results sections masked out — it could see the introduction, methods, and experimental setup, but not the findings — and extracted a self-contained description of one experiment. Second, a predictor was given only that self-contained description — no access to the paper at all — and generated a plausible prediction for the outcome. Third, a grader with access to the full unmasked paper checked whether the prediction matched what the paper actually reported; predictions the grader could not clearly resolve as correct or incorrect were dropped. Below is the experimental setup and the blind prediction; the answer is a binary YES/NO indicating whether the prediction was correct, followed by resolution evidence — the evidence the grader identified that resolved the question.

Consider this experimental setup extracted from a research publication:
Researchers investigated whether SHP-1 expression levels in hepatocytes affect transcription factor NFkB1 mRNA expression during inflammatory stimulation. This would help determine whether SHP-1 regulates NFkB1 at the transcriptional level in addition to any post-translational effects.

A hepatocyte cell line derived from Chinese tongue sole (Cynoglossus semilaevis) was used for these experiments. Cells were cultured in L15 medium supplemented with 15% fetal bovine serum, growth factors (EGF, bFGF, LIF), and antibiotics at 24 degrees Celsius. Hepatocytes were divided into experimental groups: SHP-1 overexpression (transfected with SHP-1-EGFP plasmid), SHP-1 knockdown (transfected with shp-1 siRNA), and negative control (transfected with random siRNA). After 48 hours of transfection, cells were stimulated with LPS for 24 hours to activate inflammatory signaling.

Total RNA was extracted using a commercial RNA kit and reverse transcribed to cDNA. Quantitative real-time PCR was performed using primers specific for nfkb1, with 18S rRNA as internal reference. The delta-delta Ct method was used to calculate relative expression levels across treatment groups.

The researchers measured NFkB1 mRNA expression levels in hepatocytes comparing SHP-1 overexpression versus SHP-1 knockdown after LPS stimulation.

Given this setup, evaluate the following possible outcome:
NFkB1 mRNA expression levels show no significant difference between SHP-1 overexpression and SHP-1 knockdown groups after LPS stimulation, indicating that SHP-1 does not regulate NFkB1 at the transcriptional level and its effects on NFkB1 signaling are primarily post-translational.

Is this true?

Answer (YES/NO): NO